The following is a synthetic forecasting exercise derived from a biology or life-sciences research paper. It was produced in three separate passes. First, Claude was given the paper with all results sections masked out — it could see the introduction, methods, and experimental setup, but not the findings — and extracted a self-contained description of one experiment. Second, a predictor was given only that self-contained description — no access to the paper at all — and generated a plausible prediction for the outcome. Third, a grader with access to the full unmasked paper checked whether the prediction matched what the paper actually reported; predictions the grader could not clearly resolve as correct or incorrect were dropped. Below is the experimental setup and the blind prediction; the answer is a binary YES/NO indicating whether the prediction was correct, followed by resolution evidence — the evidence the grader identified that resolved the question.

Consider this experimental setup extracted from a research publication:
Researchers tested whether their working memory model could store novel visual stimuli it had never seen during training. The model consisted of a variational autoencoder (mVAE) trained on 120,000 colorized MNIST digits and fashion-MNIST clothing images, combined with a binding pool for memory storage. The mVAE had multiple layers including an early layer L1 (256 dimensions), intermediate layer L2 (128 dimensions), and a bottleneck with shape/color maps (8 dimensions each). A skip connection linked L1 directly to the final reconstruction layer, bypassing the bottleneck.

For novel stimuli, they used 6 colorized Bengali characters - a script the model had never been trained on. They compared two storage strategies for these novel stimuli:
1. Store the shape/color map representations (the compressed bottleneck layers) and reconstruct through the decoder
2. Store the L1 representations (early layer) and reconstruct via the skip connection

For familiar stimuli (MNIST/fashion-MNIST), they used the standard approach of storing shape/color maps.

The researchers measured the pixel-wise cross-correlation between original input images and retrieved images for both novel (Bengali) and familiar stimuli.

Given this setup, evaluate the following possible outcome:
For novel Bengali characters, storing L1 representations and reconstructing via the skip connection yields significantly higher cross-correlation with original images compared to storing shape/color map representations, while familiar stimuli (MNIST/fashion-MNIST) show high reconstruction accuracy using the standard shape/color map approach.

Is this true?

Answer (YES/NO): YES